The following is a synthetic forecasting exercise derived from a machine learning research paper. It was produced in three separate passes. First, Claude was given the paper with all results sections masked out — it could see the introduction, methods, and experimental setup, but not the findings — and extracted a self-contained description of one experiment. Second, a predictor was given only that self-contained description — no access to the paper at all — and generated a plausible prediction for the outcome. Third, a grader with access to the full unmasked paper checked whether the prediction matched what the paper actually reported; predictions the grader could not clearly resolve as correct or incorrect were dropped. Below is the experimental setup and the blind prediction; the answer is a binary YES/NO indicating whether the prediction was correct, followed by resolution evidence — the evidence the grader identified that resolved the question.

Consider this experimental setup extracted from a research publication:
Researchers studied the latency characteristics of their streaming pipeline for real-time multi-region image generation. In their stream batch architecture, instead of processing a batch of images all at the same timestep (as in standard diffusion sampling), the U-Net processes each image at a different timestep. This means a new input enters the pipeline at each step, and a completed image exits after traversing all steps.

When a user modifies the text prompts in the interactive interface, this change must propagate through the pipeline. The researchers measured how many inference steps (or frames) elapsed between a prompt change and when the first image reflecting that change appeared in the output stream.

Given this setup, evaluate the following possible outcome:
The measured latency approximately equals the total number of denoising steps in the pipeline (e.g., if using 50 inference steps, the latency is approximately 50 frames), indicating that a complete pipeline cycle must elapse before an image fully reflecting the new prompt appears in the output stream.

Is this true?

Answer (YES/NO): YES